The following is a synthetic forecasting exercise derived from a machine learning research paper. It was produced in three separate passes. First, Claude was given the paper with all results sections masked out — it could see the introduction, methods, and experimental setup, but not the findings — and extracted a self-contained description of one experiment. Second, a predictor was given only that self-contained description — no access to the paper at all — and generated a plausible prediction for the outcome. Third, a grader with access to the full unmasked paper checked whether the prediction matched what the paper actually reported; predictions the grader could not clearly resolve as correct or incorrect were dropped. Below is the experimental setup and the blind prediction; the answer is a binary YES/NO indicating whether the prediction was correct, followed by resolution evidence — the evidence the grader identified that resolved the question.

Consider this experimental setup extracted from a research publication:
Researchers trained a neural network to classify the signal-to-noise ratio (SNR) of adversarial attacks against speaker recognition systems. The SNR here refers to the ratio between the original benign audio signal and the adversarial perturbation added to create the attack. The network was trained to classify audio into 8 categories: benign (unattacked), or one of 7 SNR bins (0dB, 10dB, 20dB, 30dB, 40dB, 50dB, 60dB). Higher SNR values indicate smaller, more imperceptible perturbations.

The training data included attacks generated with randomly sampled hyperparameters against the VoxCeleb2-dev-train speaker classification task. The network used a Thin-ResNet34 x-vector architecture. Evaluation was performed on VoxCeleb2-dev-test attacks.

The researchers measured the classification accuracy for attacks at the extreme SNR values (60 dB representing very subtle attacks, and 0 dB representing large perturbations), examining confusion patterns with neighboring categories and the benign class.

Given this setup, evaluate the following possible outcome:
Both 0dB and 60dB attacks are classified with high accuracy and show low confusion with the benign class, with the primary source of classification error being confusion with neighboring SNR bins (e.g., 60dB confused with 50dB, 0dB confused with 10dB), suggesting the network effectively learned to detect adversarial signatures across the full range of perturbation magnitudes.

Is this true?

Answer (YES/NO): NO